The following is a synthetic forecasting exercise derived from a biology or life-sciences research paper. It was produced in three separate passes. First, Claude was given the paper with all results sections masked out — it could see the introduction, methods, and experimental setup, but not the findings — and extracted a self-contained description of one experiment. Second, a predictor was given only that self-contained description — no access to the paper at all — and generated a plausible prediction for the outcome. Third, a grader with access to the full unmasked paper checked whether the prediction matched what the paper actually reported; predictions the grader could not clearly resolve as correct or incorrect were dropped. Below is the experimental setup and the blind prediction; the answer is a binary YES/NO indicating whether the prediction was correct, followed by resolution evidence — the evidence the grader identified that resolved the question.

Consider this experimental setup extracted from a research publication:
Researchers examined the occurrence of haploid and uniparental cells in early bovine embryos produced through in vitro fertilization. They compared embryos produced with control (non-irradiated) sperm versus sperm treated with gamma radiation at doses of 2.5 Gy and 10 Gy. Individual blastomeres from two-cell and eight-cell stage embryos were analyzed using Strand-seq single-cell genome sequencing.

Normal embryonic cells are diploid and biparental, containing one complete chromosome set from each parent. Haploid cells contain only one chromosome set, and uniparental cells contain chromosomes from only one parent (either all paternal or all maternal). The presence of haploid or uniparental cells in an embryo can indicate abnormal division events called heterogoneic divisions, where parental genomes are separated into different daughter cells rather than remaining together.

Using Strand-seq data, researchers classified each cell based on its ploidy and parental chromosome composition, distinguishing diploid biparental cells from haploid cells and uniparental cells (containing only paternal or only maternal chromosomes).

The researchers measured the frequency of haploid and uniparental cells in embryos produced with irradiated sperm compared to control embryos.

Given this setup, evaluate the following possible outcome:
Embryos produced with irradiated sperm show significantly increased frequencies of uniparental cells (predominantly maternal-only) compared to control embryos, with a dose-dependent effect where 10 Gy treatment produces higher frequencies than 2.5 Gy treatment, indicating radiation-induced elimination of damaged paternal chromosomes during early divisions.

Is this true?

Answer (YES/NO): NO